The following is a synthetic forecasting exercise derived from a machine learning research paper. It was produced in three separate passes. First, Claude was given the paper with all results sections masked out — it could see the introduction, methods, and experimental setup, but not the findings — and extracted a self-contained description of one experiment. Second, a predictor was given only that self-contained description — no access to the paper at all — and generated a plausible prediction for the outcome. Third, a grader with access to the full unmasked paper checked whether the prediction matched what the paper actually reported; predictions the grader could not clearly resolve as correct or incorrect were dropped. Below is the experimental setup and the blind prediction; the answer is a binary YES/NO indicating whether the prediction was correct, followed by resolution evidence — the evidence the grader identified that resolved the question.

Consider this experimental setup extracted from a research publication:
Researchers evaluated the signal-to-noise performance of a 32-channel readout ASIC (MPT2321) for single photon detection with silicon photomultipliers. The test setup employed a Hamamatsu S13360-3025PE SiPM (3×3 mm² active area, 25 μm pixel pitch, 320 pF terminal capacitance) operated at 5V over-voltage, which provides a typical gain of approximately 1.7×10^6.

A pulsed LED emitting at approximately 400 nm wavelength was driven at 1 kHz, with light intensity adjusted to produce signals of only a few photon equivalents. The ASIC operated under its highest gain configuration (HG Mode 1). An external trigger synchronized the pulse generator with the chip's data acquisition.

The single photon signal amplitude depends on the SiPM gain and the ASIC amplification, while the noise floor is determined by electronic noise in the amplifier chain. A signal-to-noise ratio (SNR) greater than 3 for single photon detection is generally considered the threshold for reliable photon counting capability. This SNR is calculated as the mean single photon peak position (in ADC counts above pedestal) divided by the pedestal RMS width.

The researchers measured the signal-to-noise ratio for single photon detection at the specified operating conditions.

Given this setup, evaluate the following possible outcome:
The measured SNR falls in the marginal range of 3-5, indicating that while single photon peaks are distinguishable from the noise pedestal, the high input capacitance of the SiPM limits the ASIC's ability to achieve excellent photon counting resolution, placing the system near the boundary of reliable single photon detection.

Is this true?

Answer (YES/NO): YES